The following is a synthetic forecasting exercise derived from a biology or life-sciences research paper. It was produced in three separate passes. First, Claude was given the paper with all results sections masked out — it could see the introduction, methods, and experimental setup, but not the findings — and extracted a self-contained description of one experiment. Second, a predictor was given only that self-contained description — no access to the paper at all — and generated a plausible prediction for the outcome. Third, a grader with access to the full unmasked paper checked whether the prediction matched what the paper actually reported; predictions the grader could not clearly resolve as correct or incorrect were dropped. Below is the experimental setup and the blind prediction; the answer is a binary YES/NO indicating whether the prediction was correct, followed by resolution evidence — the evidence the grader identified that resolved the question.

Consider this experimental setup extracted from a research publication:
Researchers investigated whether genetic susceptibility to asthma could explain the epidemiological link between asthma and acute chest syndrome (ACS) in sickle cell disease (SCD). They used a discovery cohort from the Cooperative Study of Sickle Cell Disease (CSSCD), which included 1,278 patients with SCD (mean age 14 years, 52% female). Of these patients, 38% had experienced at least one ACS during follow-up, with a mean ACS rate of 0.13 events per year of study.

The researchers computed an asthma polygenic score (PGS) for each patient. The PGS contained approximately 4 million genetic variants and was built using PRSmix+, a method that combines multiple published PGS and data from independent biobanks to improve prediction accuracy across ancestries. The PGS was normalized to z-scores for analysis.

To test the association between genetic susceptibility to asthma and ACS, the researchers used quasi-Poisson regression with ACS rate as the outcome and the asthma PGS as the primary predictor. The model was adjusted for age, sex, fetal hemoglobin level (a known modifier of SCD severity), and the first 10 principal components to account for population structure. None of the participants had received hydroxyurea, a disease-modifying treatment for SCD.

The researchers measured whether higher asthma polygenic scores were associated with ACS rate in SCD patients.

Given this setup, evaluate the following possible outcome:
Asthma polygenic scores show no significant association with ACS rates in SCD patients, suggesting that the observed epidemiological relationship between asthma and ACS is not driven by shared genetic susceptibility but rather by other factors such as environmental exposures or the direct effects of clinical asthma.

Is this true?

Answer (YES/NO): NO